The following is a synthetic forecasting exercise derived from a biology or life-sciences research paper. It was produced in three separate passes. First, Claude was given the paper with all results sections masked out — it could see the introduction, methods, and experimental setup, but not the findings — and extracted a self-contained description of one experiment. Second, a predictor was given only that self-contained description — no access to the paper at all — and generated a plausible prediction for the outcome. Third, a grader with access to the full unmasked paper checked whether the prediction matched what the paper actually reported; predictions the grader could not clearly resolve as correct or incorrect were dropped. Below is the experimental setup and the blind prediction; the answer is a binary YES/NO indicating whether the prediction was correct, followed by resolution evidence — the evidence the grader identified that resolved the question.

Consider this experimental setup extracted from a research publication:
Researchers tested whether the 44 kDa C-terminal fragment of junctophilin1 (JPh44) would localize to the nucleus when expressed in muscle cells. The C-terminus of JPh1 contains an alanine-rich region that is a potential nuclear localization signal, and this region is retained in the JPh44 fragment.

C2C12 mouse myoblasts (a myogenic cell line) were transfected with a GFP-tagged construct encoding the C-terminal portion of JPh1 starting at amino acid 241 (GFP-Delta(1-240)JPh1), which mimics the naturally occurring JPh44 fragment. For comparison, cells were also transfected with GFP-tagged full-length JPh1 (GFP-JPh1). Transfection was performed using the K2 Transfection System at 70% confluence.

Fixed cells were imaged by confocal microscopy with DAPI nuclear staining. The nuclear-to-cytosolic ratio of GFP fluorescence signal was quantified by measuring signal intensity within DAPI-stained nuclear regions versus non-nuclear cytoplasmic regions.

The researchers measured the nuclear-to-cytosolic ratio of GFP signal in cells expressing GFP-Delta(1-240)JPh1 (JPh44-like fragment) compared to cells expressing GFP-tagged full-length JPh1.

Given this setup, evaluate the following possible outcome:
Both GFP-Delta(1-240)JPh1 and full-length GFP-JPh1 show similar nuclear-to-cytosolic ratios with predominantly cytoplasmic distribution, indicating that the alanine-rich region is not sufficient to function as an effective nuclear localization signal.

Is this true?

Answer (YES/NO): NO